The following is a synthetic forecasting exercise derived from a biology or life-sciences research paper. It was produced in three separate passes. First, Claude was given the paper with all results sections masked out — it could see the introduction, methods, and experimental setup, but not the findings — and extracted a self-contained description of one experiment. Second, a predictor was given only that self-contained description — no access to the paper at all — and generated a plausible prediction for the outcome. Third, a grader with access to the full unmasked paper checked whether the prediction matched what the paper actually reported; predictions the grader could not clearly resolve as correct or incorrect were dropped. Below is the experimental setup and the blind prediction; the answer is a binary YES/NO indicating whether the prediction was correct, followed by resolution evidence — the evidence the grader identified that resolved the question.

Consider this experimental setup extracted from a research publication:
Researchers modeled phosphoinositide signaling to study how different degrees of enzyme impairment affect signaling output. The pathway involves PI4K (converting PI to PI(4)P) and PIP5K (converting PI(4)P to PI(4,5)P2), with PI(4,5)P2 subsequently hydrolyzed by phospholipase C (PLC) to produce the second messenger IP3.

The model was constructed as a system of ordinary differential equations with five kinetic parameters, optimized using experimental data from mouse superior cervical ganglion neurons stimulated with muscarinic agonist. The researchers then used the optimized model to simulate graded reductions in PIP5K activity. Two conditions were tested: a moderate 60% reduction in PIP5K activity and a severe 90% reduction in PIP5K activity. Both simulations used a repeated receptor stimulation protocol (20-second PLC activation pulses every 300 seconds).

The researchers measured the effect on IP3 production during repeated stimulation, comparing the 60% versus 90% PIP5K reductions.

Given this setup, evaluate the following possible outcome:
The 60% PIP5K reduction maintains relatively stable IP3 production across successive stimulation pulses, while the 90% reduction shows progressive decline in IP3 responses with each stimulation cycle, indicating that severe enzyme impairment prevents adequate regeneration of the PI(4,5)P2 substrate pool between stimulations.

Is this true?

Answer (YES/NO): NO